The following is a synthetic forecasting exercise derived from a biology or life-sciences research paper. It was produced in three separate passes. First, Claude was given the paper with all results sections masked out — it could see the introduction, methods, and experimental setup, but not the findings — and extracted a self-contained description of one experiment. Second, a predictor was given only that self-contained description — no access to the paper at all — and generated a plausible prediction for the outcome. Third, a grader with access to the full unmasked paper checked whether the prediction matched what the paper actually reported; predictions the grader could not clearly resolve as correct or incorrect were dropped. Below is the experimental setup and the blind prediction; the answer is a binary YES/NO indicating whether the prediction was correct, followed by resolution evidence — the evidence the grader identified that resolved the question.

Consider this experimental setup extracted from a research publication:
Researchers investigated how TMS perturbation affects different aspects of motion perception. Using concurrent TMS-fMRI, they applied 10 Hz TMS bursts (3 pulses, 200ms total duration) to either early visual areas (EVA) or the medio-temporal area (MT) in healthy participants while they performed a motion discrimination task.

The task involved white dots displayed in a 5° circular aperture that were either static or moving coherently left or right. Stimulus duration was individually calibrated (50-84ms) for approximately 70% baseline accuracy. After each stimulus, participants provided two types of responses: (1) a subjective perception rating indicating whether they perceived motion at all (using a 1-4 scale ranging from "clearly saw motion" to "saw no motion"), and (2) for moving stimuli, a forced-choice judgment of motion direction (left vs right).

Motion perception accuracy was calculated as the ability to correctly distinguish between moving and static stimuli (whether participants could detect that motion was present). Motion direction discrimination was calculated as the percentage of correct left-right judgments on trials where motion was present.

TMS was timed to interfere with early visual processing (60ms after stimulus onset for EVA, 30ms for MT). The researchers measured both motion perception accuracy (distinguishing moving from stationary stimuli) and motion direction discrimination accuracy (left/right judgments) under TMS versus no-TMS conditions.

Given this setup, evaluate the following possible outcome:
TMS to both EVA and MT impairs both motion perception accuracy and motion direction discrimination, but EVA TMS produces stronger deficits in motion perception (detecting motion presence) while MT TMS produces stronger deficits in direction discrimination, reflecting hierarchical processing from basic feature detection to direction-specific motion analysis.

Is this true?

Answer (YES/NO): NO